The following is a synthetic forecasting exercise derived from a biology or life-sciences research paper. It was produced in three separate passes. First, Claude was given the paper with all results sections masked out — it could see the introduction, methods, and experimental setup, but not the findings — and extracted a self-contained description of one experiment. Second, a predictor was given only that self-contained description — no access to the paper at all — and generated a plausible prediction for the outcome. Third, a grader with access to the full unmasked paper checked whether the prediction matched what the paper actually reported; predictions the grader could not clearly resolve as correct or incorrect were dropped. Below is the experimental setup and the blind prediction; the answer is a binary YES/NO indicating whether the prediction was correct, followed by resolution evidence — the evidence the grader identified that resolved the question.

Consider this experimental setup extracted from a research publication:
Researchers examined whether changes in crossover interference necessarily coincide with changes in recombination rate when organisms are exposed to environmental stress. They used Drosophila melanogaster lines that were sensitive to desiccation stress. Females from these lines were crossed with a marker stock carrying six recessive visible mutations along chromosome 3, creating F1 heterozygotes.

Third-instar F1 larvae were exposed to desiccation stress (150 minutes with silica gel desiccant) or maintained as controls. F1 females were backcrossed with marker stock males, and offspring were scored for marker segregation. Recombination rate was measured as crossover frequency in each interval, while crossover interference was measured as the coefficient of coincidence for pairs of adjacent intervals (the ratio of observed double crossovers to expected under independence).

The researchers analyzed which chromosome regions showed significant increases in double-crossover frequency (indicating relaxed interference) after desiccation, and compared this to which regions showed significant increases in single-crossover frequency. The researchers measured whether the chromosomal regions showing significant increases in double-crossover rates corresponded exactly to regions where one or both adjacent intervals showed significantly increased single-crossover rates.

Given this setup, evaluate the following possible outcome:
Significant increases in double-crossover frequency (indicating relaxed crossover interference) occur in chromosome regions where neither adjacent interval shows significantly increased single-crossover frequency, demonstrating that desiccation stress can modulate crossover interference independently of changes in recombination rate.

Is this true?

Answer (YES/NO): NO